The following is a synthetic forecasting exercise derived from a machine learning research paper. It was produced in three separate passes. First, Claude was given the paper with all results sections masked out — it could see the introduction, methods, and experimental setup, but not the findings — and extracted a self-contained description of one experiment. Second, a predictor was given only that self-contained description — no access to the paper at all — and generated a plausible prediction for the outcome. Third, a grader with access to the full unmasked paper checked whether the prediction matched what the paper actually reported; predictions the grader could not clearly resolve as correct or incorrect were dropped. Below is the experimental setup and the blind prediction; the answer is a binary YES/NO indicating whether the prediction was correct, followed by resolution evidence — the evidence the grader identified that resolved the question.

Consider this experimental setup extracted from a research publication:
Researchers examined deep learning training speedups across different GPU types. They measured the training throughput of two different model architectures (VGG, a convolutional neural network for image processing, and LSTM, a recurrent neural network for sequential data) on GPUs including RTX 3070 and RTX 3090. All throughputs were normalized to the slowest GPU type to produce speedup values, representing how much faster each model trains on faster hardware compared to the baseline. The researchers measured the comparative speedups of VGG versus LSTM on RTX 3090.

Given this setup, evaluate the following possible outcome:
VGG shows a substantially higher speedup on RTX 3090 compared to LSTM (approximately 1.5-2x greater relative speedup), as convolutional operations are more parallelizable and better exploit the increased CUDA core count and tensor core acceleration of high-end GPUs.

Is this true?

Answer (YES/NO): NO